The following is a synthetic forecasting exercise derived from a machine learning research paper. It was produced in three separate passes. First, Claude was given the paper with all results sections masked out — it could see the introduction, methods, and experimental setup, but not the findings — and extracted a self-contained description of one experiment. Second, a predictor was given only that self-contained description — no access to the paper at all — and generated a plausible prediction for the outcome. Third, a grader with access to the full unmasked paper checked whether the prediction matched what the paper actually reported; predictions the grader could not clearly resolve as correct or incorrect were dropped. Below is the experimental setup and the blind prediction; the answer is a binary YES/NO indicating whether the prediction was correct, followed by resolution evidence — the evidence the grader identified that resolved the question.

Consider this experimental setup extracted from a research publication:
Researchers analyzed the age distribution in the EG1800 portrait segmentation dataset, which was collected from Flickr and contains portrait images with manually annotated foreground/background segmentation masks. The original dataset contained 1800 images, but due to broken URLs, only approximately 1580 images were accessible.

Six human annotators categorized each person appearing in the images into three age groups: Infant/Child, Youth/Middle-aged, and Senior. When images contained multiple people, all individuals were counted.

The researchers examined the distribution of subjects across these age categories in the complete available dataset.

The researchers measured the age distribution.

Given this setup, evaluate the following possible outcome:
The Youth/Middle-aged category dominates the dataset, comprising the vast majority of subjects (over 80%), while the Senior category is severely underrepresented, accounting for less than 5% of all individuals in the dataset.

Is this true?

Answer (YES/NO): NO